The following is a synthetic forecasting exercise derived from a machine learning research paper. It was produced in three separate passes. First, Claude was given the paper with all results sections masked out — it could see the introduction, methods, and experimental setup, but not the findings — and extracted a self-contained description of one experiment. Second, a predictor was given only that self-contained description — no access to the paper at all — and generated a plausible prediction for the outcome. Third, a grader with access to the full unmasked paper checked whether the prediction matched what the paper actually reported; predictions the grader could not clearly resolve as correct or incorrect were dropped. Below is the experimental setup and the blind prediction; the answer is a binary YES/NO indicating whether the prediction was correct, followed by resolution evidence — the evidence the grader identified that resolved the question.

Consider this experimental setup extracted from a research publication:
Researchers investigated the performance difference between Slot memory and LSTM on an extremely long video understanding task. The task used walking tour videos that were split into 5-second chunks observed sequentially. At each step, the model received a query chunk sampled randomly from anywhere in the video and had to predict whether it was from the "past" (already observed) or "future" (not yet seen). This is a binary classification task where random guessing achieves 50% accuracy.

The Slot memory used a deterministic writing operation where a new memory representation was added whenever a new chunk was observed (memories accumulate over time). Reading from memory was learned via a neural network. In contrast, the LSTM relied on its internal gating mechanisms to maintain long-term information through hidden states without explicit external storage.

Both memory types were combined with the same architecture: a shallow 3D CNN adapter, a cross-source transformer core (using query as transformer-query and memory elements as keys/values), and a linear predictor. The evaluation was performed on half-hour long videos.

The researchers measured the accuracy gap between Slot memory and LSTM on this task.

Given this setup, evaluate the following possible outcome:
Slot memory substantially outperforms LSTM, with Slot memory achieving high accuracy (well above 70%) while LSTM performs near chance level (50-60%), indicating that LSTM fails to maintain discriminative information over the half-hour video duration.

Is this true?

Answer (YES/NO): NO